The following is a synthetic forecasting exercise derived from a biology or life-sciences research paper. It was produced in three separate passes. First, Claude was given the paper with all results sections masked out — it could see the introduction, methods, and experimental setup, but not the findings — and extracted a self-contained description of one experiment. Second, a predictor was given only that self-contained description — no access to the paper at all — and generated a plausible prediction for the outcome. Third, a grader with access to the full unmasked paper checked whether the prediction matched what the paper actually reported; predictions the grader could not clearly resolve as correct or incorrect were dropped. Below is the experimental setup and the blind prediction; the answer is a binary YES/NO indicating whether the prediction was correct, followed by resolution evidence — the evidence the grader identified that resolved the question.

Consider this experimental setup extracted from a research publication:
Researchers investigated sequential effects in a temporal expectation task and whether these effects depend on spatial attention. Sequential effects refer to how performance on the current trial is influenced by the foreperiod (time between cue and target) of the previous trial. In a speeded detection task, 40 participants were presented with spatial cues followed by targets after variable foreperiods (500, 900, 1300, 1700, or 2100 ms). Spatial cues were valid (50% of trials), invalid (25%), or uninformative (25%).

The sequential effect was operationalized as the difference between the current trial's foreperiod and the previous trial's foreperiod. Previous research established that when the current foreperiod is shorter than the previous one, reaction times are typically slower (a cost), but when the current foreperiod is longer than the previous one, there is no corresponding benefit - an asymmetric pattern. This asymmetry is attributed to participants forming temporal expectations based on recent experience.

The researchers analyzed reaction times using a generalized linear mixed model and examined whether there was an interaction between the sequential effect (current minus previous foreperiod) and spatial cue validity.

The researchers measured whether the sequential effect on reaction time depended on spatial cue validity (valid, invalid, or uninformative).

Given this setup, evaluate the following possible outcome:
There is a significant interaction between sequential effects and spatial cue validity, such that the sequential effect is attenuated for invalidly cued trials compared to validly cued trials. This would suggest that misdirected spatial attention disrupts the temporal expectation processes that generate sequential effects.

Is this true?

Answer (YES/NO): NO